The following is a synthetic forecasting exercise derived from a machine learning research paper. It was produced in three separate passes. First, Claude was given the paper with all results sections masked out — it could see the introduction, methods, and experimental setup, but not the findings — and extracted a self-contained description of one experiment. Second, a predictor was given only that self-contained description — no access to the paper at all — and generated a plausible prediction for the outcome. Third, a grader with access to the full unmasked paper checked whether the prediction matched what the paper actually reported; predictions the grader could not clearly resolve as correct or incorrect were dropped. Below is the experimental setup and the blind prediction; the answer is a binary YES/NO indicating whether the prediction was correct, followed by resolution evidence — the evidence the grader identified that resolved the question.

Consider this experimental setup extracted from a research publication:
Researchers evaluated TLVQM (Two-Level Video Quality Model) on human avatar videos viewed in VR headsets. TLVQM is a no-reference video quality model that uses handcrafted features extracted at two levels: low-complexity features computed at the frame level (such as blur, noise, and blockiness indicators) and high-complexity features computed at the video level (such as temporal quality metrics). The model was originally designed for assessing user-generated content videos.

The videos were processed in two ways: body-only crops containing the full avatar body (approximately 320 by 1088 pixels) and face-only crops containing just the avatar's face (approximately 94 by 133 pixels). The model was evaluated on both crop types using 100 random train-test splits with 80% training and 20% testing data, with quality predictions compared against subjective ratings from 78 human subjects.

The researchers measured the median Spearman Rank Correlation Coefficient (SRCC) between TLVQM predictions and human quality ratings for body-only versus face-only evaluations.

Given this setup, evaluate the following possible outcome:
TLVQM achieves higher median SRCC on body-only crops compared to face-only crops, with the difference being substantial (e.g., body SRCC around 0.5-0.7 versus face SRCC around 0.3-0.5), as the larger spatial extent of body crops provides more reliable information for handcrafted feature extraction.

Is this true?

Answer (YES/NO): NO